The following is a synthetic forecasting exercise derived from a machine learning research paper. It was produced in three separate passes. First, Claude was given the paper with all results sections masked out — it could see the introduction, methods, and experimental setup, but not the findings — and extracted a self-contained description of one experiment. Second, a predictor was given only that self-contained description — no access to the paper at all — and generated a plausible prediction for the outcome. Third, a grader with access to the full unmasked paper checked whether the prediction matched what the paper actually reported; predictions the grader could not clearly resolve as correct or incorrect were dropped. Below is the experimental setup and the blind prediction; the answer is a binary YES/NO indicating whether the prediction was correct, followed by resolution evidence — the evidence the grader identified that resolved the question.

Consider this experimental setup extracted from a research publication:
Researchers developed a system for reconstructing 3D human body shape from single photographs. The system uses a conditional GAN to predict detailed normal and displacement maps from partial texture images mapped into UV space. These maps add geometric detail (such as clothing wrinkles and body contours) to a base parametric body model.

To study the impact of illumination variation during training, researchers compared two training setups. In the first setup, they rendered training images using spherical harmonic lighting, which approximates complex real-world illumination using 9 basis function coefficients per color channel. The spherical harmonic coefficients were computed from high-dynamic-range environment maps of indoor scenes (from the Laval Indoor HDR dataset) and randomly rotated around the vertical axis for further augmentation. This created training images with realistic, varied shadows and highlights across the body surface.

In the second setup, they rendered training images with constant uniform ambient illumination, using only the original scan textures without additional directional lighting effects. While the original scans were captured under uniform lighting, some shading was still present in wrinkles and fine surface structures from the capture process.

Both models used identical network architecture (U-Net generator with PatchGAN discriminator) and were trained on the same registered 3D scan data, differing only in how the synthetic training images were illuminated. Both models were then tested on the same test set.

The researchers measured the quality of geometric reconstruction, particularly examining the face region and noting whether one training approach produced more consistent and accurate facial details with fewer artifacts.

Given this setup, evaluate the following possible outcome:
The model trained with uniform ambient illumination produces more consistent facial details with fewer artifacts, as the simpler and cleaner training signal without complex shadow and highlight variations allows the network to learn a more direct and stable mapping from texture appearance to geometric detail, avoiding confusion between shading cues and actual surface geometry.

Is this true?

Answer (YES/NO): NO